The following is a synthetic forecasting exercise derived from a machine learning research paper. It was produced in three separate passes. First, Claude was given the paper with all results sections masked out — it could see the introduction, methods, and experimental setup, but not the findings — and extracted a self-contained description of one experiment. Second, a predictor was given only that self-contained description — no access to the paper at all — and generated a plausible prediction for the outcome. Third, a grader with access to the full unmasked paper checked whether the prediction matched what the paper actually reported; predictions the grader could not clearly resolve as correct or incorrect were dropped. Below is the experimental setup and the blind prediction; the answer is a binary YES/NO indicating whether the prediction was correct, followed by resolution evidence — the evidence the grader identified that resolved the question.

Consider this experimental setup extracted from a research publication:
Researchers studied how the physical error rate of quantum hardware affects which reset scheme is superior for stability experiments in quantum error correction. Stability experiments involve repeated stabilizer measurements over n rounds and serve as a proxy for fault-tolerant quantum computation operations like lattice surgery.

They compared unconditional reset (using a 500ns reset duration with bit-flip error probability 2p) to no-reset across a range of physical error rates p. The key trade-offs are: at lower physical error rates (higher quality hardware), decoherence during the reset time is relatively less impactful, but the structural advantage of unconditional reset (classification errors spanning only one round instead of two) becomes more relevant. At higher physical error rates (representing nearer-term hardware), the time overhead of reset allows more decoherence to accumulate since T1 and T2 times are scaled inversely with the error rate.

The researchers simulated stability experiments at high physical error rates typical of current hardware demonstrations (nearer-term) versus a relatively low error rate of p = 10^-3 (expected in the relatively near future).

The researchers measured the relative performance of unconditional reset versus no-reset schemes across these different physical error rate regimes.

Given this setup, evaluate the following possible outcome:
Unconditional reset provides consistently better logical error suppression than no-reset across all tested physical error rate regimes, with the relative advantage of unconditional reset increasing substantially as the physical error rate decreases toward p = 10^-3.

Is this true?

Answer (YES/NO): NO